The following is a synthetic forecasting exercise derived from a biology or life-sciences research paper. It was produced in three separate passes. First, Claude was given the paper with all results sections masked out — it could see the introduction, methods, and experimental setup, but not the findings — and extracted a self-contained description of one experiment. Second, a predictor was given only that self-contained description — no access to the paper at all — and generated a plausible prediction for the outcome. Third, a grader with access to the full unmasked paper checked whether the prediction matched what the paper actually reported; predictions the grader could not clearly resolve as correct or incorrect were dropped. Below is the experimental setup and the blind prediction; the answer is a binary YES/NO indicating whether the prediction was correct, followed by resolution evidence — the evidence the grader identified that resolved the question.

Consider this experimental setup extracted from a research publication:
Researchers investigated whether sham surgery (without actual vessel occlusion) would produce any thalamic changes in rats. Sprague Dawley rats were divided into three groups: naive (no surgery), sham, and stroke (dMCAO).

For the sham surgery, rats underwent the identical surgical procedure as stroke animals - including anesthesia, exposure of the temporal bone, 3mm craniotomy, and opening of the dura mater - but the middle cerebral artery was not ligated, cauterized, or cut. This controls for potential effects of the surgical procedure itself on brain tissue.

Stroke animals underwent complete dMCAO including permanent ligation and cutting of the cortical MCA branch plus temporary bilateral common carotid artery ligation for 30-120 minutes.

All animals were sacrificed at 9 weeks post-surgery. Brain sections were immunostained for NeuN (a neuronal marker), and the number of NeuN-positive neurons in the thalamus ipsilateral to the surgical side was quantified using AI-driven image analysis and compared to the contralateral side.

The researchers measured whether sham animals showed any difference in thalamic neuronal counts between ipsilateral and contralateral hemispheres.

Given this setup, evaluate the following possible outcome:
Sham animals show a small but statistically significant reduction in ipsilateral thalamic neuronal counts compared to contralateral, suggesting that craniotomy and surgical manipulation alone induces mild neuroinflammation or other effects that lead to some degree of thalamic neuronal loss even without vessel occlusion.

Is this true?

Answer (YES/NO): NO